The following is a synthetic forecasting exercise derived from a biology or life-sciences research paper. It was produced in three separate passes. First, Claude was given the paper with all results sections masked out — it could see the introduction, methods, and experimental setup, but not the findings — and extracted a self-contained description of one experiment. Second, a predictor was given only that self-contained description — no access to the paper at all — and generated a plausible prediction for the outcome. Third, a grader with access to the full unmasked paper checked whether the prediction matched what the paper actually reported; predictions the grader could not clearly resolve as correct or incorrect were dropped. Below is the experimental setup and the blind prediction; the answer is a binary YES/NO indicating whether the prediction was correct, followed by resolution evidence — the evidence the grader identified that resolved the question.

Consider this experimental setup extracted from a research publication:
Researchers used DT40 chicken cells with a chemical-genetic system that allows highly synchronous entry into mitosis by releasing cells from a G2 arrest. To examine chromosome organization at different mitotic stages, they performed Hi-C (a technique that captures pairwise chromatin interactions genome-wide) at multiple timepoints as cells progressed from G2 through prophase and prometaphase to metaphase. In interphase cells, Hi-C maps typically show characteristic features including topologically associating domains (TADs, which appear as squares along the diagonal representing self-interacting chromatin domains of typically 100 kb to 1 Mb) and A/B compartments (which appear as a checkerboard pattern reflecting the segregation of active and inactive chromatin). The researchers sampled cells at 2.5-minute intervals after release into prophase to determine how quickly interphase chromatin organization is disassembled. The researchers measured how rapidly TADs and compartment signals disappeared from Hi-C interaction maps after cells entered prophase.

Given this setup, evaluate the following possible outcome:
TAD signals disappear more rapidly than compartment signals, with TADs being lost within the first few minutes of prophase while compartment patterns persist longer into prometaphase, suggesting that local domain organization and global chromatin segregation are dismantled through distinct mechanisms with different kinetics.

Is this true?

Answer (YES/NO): NO